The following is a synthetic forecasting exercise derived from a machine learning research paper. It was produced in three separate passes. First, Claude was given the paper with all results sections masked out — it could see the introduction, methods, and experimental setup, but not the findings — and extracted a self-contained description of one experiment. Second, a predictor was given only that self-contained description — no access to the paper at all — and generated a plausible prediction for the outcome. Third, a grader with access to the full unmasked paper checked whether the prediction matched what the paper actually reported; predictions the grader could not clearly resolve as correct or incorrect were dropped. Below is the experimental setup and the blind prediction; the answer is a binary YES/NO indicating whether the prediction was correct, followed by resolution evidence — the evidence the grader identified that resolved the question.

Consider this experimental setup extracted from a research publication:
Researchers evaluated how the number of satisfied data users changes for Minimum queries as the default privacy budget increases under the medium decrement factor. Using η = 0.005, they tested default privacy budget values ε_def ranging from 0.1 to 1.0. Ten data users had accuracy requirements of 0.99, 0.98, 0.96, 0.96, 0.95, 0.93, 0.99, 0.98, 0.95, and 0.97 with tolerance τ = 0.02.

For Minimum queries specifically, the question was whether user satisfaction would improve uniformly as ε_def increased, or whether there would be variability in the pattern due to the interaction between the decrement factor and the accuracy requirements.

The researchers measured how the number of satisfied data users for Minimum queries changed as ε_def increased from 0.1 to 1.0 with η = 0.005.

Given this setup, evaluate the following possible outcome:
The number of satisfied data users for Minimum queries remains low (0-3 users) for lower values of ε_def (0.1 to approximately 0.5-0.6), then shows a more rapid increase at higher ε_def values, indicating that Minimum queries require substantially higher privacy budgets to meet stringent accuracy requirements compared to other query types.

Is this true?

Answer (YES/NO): NO